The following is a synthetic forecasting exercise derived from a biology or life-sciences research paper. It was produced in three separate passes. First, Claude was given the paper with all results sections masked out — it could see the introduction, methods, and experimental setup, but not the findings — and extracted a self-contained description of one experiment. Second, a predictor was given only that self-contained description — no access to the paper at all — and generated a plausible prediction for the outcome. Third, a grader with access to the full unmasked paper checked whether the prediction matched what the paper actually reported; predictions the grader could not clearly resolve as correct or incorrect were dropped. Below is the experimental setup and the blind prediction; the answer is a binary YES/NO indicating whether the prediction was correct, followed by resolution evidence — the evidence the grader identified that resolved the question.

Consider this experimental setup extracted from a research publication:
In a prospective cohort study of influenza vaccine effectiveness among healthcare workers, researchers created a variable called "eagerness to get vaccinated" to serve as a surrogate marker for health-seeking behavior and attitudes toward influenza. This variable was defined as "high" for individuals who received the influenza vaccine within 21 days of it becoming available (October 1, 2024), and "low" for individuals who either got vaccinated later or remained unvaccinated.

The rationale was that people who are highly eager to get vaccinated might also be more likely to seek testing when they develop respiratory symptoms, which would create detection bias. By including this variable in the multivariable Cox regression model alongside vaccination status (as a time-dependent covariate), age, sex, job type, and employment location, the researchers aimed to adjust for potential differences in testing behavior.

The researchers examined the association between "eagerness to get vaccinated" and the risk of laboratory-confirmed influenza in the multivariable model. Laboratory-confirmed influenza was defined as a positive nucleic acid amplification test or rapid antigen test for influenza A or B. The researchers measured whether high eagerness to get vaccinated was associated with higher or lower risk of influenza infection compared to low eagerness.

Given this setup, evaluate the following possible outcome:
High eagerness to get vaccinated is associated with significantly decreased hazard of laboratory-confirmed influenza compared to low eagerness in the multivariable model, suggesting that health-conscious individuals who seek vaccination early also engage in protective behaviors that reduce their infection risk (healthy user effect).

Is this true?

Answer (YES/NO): NO